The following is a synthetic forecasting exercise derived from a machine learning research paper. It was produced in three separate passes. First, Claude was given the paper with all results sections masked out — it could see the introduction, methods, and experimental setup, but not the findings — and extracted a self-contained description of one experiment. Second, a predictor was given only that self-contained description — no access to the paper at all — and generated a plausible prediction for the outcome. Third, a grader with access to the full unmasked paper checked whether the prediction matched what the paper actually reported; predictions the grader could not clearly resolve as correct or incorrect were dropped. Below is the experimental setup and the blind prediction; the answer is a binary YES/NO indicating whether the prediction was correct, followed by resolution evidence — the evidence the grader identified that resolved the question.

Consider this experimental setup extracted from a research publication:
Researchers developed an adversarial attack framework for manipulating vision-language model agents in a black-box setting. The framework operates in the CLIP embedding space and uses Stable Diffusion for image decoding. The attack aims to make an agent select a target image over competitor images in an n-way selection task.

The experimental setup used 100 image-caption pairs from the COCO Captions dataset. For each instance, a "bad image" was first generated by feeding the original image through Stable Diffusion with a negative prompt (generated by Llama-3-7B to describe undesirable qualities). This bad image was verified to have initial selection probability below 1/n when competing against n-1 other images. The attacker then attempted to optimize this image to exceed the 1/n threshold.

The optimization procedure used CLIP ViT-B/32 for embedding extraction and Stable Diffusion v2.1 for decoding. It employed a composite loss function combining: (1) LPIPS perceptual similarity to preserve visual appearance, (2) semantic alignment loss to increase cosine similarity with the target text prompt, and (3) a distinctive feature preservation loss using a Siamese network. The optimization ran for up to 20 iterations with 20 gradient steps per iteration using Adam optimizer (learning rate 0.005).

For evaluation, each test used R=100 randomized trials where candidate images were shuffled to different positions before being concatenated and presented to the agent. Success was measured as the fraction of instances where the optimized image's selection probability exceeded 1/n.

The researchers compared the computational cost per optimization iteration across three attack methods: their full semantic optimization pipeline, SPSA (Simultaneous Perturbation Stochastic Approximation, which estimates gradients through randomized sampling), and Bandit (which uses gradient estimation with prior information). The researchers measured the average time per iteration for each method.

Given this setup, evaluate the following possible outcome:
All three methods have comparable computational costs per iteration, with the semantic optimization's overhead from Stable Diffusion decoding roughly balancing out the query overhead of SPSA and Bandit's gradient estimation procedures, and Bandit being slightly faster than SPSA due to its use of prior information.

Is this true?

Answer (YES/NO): NO